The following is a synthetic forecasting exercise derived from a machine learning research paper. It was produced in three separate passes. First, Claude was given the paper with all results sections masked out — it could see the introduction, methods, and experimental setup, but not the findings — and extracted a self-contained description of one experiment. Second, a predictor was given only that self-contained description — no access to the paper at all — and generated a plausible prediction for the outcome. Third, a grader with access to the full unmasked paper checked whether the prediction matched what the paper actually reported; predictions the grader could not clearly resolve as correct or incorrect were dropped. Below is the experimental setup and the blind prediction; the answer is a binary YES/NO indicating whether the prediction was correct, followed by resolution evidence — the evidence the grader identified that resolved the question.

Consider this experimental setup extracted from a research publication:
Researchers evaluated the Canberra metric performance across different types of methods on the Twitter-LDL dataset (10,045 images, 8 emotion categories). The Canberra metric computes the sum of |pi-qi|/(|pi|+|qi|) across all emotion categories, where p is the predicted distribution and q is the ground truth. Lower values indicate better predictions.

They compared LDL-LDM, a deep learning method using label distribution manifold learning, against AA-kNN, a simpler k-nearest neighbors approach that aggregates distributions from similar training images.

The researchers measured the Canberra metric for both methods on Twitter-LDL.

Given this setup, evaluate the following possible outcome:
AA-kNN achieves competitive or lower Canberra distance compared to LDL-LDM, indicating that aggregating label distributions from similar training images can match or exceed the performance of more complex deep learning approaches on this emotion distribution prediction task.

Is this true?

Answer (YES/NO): YES